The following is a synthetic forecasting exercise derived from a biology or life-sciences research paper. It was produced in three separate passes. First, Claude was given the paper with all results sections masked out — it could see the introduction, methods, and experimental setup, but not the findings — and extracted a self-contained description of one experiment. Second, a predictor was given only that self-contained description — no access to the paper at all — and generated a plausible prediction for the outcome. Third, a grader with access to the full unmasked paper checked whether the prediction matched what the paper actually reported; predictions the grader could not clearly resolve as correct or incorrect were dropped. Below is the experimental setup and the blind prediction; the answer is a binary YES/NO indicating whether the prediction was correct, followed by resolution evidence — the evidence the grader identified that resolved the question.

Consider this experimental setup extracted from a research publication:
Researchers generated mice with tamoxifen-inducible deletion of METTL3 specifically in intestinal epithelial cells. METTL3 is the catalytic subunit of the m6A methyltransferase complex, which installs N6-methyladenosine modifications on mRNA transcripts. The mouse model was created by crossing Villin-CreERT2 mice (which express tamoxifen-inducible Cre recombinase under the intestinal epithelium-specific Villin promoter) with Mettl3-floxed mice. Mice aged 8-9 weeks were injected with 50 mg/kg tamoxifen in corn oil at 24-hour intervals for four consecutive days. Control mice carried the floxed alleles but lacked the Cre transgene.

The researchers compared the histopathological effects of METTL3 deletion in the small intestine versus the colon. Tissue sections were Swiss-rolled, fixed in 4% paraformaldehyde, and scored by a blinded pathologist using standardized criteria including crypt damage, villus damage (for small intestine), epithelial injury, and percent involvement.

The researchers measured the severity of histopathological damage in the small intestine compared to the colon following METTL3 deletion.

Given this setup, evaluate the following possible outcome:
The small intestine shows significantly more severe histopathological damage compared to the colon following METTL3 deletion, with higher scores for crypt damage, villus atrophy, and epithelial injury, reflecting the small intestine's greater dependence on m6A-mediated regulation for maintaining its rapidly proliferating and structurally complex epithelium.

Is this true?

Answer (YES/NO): YES